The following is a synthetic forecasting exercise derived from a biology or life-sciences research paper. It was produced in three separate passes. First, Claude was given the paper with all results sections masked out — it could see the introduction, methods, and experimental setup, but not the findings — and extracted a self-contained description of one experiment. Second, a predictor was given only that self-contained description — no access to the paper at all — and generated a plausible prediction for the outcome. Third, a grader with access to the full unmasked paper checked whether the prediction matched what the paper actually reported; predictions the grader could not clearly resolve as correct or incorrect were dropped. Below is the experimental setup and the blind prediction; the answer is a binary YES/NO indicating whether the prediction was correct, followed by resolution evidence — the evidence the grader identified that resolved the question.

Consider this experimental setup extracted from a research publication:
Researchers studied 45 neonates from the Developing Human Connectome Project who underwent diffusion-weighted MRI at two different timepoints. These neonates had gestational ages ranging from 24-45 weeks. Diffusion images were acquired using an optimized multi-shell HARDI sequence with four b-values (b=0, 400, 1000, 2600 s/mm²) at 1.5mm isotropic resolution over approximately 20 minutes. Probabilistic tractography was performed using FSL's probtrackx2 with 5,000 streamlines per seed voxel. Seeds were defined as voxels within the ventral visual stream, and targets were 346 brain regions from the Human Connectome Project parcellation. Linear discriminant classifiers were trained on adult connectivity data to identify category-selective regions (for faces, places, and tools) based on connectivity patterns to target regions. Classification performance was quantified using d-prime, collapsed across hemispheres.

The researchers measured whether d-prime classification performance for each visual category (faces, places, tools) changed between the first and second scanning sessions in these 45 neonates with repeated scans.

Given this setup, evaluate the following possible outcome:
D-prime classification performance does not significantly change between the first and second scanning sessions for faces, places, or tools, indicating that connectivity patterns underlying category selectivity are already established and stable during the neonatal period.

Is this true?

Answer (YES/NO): NO